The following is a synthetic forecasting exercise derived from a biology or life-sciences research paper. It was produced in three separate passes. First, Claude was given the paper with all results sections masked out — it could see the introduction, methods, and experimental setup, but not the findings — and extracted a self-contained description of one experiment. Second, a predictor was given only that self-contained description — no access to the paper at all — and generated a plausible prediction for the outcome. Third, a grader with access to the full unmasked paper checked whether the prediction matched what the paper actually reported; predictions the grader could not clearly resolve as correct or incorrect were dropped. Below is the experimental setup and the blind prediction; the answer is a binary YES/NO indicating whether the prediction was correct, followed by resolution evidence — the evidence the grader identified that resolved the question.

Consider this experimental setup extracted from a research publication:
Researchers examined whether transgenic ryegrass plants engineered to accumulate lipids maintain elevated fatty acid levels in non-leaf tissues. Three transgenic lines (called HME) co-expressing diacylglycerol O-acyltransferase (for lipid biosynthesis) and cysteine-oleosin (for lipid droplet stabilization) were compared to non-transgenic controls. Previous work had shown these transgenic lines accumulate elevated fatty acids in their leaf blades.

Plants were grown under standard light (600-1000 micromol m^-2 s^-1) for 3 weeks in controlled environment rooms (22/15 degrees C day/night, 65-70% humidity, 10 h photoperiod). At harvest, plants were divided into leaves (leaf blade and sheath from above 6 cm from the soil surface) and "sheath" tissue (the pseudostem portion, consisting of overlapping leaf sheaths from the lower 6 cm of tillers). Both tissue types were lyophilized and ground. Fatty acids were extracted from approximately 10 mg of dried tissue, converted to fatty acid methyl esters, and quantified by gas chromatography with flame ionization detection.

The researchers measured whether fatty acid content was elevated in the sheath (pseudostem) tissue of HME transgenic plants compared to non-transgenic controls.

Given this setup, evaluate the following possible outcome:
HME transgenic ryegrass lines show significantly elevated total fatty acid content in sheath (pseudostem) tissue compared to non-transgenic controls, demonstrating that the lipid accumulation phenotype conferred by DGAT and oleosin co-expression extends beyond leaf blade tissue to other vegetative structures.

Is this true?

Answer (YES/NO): YES